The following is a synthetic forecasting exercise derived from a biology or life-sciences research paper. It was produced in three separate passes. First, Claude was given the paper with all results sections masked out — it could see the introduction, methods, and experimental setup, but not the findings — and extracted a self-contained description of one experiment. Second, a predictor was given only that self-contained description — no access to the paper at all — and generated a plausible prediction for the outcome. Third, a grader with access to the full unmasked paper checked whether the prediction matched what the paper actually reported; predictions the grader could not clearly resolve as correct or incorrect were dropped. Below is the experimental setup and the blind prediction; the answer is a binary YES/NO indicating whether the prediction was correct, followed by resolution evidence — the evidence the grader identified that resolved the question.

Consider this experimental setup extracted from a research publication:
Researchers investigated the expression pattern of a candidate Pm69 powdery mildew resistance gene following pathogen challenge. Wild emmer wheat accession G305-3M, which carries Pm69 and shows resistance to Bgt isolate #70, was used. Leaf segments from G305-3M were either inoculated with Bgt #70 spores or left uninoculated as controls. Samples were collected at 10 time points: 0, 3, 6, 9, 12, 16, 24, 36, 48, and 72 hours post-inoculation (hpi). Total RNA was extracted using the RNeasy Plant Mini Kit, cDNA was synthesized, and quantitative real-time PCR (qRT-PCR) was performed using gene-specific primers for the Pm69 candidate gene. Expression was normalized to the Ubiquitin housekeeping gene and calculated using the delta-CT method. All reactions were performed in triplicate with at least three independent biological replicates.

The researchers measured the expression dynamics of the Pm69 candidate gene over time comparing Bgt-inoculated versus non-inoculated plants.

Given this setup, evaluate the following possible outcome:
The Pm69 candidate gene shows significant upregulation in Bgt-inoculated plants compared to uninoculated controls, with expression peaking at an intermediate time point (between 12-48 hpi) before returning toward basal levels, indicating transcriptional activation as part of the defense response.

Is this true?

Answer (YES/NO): NO